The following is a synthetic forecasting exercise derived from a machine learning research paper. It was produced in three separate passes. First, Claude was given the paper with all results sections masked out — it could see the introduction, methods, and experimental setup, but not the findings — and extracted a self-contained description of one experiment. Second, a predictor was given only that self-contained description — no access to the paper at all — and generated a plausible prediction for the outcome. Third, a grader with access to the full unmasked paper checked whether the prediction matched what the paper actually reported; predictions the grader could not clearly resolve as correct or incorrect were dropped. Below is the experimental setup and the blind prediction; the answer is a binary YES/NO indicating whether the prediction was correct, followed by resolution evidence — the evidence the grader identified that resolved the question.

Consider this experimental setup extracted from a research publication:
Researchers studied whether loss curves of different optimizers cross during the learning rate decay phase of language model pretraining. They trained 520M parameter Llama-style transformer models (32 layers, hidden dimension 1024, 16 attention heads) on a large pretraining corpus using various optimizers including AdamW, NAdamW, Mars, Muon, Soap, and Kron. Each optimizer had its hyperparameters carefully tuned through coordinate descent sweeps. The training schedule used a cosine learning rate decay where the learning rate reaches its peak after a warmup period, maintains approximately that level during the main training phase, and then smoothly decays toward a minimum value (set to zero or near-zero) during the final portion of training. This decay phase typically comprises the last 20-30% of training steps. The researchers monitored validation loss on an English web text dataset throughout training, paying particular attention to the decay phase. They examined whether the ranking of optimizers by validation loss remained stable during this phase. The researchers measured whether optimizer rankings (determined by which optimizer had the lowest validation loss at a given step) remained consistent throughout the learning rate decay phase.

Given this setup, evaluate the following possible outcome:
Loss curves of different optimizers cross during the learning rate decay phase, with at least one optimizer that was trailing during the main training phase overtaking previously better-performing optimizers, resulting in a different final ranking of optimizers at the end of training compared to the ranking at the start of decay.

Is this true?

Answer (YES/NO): YES